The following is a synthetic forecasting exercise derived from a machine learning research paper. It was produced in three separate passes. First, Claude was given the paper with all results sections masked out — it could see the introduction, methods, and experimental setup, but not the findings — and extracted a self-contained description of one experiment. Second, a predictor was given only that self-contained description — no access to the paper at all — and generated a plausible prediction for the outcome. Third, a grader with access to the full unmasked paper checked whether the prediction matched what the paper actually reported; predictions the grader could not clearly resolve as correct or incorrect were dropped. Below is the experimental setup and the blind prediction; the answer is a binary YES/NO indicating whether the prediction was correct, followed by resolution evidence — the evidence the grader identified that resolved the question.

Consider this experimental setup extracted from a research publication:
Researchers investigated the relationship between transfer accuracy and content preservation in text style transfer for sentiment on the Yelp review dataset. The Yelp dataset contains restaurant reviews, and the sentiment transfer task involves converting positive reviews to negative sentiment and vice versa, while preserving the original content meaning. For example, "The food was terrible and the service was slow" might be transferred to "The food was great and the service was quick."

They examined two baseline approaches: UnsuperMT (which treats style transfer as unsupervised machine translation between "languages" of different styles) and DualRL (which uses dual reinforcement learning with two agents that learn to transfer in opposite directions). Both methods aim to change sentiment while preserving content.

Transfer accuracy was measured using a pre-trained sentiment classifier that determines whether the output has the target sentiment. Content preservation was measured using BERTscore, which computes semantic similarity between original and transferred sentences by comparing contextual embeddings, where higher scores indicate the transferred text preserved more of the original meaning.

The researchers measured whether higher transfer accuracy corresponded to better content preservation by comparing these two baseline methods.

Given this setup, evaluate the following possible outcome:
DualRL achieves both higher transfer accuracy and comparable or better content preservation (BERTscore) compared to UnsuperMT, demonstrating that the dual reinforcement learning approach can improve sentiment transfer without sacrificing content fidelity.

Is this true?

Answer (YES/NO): NO